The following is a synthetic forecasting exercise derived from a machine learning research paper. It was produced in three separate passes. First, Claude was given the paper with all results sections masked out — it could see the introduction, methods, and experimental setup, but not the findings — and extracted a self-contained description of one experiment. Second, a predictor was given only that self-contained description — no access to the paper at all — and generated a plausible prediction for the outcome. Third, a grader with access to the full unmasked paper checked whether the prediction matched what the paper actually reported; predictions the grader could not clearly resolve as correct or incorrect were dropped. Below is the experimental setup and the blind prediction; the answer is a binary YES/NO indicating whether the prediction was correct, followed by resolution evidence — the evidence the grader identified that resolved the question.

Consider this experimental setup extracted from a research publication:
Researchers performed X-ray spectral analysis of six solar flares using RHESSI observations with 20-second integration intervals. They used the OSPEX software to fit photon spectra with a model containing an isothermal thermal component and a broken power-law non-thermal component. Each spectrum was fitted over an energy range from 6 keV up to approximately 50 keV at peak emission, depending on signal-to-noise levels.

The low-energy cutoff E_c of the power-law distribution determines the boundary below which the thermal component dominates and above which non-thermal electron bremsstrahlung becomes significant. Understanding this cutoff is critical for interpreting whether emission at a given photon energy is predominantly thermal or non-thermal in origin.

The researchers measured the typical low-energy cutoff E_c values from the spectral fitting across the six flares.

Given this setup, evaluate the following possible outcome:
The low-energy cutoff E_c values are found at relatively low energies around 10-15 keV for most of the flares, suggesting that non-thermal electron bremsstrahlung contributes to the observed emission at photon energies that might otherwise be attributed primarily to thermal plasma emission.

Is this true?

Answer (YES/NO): YES